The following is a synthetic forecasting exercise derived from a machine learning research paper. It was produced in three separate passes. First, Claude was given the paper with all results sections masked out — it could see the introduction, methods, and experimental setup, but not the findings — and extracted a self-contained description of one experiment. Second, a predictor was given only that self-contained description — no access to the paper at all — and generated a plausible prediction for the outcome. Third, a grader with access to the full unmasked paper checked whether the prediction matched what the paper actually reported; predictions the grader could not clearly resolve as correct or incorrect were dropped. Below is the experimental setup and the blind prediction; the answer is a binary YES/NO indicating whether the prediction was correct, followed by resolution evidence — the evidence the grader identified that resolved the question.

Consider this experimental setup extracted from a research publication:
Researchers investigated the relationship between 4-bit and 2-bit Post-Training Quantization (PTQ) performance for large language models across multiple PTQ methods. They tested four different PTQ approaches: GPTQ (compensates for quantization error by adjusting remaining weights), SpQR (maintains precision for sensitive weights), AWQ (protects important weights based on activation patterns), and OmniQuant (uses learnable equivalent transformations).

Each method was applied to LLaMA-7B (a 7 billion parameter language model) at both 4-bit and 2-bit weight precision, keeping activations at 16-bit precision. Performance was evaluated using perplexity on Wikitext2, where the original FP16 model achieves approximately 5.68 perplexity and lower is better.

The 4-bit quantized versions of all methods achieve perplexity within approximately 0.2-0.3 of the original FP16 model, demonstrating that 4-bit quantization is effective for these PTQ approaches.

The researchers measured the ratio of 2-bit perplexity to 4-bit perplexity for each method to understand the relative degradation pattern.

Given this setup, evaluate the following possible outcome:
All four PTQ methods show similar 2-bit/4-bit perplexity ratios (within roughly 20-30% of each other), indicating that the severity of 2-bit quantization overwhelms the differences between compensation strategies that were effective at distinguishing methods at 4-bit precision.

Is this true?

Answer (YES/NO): NO